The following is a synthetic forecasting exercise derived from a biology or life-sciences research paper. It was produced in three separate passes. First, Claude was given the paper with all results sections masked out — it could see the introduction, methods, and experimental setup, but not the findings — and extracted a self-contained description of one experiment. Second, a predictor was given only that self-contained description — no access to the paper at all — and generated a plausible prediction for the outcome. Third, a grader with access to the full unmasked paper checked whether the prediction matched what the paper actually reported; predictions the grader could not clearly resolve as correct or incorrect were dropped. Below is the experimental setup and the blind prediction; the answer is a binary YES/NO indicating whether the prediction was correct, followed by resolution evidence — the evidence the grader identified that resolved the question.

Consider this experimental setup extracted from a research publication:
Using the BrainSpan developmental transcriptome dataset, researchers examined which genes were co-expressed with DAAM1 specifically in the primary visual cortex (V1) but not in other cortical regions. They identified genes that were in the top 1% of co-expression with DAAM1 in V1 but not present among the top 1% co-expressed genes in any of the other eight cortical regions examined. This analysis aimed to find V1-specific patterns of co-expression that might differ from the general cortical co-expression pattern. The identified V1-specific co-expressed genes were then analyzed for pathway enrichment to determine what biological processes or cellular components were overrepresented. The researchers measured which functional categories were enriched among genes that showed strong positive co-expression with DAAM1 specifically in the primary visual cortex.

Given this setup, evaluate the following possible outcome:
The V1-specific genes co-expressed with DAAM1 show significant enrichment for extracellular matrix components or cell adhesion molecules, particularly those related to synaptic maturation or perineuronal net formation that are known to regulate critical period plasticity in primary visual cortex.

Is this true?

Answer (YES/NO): NO